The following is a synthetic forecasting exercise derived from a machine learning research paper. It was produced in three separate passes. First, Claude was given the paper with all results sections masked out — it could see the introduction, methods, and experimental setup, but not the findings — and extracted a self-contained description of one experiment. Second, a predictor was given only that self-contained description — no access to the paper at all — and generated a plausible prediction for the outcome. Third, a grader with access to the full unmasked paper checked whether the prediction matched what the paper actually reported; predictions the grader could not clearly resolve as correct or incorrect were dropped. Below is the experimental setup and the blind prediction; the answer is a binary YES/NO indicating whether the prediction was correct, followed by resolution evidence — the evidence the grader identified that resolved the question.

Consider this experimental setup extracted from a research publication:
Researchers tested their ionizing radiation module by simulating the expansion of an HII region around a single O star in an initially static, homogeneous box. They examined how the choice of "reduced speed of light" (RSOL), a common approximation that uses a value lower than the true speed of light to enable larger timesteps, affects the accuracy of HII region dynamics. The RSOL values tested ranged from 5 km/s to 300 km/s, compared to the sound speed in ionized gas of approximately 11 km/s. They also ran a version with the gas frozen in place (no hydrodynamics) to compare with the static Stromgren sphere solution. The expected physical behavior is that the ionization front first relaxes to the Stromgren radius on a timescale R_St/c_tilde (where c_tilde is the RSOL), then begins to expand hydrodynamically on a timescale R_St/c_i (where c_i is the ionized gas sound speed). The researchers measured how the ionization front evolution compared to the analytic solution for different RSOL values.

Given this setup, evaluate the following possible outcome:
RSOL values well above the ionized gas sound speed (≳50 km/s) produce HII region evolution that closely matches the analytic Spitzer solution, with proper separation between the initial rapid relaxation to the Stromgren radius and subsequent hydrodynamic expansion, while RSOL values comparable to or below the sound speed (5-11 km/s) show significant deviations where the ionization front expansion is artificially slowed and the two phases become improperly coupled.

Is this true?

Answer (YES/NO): NO